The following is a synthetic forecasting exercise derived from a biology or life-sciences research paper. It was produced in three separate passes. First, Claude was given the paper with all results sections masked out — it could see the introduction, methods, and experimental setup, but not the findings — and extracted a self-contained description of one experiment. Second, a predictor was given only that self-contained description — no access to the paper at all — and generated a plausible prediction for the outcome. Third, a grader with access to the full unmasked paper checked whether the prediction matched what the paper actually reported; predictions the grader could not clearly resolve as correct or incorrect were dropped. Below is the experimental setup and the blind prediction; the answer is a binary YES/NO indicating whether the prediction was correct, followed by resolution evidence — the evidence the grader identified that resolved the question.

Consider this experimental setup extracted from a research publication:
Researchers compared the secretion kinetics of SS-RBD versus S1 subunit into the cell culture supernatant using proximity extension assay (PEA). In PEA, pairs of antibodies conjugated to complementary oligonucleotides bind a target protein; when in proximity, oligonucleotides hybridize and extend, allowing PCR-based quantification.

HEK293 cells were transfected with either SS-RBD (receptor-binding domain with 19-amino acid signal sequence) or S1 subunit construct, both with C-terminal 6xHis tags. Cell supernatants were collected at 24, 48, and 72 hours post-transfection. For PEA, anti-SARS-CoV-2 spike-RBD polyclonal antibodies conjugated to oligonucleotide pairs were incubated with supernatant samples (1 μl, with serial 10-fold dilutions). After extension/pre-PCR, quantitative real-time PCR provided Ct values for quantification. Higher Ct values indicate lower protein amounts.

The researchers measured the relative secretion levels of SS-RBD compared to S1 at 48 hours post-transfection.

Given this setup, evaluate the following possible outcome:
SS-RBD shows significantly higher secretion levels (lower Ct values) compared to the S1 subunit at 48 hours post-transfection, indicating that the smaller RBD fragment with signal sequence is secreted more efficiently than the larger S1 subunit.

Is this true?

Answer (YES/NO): YES